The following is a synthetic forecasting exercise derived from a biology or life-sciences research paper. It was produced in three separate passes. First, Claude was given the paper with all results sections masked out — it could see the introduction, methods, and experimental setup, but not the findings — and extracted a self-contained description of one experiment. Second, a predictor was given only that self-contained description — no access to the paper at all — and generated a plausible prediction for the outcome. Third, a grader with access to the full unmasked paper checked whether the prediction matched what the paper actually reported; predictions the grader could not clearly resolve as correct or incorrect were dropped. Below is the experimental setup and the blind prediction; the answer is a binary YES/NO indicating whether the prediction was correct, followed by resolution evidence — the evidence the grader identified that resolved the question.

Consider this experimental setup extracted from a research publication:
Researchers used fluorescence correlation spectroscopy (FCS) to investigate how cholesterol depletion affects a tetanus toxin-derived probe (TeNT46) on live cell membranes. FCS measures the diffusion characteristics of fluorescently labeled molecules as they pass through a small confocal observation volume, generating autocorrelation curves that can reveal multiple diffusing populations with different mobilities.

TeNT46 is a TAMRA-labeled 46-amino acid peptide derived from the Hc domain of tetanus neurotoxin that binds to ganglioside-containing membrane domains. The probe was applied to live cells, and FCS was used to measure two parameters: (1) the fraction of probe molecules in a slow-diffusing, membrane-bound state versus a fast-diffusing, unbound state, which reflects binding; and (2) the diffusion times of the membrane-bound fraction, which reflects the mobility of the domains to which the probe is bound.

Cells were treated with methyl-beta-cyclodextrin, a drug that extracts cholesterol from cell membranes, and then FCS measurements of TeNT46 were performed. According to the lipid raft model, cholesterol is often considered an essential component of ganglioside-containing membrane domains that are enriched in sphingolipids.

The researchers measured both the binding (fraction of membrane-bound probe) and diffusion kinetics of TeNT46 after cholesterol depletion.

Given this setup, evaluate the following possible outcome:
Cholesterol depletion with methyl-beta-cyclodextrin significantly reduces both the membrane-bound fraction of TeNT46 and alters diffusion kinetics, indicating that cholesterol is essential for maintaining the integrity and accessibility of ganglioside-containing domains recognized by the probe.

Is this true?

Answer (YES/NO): NO